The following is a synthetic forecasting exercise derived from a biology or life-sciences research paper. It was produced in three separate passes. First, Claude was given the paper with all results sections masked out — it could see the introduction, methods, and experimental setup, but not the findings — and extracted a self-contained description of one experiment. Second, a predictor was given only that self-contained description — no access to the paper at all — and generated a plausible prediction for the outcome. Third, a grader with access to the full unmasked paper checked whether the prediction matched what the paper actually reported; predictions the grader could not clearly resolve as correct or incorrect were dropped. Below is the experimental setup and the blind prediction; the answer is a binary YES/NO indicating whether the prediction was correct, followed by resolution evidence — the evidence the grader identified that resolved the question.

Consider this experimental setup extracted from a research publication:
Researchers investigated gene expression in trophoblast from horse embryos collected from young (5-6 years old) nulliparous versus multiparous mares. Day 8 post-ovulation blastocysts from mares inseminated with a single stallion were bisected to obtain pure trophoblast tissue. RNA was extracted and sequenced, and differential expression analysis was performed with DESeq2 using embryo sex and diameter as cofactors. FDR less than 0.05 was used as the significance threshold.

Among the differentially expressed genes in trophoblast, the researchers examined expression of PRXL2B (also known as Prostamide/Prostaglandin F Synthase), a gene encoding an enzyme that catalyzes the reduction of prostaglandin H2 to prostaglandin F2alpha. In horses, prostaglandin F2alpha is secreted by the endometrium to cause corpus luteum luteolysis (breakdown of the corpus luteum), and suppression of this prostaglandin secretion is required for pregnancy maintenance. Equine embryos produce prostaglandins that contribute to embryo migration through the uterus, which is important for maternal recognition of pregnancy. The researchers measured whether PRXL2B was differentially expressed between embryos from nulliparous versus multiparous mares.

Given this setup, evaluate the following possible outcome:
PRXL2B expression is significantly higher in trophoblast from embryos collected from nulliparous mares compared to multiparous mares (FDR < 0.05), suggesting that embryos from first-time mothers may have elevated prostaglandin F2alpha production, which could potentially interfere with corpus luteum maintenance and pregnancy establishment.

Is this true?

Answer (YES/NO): NO